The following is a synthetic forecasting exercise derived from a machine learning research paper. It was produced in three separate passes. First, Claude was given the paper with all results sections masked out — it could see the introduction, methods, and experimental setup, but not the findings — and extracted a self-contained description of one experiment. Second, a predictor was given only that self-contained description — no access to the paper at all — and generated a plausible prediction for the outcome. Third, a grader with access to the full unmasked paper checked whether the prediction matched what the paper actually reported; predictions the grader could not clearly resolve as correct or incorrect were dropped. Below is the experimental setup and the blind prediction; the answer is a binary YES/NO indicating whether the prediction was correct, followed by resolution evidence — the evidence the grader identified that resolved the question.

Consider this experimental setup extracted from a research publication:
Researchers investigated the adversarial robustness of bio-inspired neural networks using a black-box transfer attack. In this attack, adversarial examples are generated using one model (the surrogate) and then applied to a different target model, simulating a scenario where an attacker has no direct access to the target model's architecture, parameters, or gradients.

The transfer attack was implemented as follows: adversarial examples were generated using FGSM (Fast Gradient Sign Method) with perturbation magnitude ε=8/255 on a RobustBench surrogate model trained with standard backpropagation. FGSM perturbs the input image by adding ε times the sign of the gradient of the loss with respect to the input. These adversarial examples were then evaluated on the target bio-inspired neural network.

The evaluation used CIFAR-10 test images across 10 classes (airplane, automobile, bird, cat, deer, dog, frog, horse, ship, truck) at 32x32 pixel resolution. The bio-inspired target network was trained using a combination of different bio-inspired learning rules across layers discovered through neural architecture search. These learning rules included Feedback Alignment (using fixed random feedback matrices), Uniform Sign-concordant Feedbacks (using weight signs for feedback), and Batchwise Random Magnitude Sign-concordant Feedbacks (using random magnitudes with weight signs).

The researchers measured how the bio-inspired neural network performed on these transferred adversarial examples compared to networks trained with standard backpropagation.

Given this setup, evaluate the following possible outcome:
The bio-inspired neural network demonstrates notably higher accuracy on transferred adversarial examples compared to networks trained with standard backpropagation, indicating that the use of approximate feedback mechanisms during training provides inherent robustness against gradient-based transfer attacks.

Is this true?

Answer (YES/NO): YES